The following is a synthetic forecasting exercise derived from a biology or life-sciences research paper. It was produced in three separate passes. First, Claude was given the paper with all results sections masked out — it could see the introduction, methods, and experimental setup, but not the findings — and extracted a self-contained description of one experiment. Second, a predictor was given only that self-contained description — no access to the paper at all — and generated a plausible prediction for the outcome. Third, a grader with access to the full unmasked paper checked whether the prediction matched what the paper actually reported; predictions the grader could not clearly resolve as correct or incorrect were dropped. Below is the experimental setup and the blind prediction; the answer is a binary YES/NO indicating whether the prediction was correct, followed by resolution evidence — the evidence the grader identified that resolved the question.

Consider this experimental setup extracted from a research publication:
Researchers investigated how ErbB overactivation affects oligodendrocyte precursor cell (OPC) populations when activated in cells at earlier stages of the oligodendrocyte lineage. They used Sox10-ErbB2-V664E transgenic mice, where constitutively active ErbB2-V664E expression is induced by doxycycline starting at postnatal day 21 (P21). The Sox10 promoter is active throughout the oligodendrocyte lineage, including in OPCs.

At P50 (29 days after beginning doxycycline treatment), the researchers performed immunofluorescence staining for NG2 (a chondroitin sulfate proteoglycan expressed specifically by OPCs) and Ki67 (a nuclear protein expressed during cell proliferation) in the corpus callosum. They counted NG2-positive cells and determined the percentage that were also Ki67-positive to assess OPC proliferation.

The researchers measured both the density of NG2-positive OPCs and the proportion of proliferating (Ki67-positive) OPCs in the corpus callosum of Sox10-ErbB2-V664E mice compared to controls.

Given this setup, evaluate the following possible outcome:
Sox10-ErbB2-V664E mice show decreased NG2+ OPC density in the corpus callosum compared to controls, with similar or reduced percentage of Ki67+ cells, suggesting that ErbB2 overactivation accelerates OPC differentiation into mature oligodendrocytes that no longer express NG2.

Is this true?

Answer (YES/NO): NO